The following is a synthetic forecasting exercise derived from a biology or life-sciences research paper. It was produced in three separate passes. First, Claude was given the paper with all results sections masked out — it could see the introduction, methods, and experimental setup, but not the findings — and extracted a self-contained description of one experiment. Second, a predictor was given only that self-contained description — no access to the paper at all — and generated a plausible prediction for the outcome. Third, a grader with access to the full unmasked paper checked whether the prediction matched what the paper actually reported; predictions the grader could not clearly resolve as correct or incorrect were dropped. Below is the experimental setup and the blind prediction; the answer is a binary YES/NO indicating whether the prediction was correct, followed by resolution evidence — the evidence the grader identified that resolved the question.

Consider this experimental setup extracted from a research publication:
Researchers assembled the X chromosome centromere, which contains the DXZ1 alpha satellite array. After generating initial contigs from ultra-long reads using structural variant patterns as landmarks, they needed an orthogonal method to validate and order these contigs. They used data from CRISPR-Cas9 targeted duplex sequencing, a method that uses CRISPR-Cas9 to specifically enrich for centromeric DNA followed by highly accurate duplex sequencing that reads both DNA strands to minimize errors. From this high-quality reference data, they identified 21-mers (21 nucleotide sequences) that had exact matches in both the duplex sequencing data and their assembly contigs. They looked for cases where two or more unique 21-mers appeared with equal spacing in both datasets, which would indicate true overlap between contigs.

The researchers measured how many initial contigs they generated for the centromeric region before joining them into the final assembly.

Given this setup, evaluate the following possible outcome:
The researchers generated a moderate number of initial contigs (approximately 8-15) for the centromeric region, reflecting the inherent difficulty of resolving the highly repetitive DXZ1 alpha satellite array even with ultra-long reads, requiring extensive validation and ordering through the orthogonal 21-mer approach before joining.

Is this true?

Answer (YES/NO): NO